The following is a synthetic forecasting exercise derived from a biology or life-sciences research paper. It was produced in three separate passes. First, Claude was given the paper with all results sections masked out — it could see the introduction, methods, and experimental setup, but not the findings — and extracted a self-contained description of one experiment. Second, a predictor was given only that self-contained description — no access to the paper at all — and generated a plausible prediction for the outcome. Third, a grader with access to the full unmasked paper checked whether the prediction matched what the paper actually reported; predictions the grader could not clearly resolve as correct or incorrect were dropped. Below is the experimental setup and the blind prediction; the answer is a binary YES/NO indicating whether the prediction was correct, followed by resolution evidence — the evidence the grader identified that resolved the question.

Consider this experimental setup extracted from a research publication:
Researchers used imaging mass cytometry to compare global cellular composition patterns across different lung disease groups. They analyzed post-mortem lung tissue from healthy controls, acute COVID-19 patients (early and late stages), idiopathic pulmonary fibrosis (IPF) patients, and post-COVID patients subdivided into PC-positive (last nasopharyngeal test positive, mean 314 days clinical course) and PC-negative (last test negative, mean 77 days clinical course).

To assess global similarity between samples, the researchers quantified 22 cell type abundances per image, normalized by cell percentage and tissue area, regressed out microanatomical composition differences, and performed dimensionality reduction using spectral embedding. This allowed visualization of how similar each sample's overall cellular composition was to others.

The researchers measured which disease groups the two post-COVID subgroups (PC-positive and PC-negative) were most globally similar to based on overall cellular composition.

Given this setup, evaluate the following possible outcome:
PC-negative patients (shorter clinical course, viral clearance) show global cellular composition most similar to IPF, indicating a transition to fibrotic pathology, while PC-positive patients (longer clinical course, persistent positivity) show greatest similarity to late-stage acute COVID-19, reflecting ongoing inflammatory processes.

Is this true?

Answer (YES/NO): NO